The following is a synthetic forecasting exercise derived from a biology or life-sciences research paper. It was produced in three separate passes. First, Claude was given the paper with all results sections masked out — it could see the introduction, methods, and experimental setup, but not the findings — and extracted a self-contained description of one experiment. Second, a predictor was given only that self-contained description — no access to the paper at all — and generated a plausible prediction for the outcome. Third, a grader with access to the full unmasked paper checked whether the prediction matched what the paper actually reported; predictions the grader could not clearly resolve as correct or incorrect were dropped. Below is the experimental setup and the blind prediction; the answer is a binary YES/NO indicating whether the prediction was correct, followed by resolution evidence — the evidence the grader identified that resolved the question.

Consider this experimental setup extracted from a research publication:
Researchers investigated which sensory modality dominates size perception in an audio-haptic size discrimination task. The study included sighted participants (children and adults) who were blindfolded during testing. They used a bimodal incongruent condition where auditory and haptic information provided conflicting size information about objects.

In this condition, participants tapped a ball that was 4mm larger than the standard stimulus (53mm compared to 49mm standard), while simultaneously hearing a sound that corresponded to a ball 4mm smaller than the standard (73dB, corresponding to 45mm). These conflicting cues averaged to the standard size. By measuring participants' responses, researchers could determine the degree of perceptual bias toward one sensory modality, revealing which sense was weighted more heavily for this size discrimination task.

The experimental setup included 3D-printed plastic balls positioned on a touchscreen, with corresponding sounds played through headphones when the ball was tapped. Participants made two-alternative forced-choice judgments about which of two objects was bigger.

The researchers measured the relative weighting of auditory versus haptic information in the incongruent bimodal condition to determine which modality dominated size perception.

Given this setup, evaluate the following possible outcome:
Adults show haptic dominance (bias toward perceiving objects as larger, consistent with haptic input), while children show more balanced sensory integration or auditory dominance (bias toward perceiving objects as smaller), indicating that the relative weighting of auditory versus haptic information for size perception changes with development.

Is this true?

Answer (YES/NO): NO